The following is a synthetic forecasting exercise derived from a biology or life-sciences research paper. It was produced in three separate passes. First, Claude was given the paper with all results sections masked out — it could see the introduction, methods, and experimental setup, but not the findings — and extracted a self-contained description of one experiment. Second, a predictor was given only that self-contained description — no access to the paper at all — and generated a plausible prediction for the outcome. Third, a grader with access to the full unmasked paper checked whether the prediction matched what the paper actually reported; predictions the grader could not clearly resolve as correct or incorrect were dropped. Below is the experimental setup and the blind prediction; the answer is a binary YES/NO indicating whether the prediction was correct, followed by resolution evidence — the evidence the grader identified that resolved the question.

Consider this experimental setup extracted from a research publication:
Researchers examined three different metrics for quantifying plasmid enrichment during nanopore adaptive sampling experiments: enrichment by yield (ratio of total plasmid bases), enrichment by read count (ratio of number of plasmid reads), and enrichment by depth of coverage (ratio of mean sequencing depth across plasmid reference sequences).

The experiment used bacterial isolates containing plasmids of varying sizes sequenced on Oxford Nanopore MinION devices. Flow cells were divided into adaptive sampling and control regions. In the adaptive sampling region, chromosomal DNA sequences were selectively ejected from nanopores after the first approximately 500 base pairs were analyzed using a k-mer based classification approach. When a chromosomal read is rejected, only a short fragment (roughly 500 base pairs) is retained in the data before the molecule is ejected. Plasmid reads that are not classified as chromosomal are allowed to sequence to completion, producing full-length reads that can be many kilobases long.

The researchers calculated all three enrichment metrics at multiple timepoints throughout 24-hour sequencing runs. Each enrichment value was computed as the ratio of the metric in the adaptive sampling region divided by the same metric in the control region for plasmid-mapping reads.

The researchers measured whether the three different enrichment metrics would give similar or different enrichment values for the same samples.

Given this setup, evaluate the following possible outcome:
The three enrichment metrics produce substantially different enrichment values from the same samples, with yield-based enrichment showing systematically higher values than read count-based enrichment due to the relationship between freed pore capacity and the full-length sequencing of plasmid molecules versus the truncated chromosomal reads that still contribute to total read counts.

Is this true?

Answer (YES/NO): NO